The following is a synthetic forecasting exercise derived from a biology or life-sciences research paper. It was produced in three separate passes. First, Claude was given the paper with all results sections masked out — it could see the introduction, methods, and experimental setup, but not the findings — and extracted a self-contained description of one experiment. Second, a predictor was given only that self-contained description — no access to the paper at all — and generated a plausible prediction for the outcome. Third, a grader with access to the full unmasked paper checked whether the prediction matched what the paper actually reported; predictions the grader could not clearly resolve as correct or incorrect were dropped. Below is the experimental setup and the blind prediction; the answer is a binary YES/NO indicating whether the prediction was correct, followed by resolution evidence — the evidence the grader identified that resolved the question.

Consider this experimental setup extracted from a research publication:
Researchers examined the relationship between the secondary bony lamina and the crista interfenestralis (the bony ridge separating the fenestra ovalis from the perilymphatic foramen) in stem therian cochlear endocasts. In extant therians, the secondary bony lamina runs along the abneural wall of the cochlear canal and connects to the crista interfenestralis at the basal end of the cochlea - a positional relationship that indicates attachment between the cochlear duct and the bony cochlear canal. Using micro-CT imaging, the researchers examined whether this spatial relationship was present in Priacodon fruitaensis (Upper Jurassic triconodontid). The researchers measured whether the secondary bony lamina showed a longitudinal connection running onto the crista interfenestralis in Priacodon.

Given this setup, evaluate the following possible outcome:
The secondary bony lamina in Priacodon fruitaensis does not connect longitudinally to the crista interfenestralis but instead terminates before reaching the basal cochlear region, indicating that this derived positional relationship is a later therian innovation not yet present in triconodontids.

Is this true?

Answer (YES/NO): NO